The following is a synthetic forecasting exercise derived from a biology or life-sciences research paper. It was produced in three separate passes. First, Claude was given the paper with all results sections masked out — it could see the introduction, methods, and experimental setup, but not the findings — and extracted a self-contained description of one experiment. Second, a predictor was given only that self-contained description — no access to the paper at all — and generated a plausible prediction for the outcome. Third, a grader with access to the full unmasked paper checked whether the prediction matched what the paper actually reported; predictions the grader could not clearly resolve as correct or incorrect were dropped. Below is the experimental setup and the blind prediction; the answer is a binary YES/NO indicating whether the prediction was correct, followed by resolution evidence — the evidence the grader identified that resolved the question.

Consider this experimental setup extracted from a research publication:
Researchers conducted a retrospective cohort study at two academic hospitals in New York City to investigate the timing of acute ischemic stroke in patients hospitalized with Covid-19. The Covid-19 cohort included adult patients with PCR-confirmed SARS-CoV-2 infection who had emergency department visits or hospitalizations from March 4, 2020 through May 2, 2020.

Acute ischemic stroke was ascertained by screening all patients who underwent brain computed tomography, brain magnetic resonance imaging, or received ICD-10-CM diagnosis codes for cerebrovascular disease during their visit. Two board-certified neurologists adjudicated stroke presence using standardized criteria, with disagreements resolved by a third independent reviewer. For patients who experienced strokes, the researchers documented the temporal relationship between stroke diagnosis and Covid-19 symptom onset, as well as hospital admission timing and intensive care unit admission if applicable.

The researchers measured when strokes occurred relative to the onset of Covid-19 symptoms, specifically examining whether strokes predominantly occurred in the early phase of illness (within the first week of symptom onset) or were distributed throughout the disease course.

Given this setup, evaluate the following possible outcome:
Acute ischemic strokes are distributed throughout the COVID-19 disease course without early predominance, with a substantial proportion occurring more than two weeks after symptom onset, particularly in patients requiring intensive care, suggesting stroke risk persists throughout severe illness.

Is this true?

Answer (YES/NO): YES